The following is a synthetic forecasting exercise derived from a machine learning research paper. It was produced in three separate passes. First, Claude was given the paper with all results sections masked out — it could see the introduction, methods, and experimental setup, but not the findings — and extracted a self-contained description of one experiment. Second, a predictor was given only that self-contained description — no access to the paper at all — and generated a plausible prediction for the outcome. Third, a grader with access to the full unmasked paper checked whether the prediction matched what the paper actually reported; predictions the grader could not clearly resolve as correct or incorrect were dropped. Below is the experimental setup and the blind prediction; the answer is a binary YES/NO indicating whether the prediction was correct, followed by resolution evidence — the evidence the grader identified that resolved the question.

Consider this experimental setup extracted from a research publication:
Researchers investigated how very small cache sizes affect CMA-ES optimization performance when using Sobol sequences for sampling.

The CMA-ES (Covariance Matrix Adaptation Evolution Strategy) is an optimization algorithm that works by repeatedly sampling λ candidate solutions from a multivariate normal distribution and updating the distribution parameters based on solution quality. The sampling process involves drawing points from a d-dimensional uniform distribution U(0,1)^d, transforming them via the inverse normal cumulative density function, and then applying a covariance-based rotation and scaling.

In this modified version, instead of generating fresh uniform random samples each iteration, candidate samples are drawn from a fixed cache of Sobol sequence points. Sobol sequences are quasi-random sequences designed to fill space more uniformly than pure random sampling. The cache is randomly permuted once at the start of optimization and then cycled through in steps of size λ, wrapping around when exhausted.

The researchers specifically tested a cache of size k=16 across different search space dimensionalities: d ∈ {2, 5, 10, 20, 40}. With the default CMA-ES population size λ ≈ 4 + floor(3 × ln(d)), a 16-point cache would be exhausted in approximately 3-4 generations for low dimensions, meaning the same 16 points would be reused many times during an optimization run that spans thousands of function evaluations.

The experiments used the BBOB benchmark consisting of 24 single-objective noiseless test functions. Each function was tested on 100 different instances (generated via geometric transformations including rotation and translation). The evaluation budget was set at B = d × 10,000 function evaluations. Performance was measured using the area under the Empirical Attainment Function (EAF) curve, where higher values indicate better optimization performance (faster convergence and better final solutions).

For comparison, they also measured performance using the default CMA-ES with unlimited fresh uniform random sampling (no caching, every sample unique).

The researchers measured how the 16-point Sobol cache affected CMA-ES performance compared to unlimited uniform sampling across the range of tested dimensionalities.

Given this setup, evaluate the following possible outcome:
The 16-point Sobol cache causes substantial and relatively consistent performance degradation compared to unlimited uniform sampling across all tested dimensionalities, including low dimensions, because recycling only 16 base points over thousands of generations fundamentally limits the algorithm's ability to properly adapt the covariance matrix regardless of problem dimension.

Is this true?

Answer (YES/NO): NO